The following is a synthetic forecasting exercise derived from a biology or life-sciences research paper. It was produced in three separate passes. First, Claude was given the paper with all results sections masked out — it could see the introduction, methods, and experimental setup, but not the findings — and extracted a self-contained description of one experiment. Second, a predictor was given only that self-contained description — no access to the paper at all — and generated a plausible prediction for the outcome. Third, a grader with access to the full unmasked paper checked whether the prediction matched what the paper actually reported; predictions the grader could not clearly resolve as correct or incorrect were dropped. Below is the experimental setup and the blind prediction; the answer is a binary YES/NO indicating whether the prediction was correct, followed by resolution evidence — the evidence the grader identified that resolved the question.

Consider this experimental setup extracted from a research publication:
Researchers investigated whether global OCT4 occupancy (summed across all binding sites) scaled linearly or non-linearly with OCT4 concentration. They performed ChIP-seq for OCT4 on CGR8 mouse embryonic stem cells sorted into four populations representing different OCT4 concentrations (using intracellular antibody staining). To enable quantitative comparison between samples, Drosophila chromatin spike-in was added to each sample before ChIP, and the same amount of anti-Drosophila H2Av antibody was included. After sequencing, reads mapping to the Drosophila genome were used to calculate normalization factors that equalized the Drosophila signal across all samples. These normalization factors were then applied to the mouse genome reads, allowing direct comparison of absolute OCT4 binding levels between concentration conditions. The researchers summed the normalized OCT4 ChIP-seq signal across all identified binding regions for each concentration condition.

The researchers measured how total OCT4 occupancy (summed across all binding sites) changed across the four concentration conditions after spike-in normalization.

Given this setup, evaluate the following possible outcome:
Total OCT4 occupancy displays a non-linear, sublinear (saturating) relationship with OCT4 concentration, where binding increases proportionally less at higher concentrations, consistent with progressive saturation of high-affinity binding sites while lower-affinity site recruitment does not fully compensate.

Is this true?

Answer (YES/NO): YES